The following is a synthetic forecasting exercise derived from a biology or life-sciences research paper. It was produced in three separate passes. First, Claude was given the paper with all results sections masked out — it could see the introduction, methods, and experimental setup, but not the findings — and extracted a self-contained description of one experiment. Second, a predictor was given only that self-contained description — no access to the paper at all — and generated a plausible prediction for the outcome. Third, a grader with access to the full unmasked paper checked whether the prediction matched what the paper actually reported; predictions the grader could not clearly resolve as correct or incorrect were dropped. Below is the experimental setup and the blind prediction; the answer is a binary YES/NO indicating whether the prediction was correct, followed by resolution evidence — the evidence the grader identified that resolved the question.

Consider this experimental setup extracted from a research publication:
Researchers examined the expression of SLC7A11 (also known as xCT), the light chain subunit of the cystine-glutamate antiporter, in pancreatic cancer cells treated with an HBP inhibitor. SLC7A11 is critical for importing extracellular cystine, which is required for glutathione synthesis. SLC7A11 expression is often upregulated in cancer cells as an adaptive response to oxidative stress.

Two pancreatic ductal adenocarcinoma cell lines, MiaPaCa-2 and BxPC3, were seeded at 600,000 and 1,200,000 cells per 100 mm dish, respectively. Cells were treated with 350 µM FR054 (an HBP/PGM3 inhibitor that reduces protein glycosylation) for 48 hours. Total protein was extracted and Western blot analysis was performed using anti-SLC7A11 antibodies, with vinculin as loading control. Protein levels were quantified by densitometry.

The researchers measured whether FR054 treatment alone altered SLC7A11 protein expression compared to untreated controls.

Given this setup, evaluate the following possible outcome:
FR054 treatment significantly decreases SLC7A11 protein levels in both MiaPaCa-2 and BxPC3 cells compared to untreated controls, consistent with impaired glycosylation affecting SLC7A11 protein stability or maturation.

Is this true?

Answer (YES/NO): NO